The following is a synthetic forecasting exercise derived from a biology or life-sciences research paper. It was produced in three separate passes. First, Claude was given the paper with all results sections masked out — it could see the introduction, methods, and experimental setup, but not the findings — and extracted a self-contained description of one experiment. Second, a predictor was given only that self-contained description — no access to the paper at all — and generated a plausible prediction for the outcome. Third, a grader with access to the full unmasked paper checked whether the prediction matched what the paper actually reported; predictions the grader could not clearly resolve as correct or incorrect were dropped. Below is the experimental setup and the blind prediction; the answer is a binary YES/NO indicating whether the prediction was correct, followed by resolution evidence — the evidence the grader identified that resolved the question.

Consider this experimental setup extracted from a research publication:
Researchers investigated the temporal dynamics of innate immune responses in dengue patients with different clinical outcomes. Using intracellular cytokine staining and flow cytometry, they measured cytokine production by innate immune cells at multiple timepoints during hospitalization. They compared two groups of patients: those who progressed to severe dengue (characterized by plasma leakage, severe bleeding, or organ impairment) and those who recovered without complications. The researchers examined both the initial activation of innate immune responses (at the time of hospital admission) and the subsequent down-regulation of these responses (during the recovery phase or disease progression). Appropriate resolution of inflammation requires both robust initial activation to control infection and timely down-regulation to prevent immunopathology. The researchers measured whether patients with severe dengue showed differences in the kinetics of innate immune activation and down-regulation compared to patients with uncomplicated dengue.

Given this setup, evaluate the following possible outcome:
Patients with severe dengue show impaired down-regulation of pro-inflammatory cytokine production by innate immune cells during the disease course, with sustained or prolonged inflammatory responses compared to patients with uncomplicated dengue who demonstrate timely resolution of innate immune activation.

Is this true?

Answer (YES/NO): YES